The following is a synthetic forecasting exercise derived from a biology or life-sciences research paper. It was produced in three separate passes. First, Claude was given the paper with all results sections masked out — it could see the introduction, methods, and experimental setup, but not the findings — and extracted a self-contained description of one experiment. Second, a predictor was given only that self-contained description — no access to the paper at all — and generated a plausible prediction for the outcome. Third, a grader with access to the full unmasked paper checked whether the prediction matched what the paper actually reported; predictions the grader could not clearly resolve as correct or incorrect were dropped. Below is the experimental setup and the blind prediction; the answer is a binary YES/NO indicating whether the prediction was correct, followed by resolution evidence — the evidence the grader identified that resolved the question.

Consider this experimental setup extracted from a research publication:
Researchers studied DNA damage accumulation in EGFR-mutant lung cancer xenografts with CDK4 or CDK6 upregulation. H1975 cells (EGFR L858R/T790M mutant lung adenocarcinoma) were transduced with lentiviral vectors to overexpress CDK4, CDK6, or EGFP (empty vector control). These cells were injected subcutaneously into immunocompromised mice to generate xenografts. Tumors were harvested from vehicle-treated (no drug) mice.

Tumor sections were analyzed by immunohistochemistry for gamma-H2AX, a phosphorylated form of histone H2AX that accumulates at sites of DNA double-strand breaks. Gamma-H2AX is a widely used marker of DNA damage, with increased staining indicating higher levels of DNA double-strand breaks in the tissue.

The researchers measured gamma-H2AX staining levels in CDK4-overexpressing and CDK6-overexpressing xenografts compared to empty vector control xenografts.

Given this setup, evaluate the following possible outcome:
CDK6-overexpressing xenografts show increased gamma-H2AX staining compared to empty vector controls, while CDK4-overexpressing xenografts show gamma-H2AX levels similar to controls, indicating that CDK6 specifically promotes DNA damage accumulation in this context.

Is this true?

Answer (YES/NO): NO